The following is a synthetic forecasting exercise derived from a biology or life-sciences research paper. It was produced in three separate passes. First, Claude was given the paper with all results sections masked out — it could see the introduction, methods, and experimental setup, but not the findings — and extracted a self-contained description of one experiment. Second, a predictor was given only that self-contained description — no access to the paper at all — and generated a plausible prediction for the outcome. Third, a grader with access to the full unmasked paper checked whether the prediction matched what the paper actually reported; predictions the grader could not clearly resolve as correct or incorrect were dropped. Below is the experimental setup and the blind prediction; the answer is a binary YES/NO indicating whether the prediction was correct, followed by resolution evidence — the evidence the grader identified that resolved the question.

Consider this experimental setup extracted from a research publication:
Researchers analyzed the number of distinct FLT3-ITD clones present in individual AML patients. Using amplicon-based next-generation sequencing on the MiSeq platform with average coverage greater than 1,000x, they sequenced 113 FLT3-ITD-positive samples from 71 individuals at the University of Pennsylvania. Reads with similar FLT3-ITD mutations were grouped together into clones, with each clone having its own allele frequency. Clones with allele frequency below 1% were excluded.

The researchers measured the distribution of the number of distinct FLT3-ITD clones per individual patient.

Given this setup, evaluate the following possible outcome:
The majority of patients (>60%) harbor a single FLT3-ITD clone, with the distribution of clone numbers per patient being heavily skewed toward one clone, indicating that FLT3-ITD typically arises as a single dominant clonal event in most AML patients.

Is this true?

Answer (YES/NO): NO